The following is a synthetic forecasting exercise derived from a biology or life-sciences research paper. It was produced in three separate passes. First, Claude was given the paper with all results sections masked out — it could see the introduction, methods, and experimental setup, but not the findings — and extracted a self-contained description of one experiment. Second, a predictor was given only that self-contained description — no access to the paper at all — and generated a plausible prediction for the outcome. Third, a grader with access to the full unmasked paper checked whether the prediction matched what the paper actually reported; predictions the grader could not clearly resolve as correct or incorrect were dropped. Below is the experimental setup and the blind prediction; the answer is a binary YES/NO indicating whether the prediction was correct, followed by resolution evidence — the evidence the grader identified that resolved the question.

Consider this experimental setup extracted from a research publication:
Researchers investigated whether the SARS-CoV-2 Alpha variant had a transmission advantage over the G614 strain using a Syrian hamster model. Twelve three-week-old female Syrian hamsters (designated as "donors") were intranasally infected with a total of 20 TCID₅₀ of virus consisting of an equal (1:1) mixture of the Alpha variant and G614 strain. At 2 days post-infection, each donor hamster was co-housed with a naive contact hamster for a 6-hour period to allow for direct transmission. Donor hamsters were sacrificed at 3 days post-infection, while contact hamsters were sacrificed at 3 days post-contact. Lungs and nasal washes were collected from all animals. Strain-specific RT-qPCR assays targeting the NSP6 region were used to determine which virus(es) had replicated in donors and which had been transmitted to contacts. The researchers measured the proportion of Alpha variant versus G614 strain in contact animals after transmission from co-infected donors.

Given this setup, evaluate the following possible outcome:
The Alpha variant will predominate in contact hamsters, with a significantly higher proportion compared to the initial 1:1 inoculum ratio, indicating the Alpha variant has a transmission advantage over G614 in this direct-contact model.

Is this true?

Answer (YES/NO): NO